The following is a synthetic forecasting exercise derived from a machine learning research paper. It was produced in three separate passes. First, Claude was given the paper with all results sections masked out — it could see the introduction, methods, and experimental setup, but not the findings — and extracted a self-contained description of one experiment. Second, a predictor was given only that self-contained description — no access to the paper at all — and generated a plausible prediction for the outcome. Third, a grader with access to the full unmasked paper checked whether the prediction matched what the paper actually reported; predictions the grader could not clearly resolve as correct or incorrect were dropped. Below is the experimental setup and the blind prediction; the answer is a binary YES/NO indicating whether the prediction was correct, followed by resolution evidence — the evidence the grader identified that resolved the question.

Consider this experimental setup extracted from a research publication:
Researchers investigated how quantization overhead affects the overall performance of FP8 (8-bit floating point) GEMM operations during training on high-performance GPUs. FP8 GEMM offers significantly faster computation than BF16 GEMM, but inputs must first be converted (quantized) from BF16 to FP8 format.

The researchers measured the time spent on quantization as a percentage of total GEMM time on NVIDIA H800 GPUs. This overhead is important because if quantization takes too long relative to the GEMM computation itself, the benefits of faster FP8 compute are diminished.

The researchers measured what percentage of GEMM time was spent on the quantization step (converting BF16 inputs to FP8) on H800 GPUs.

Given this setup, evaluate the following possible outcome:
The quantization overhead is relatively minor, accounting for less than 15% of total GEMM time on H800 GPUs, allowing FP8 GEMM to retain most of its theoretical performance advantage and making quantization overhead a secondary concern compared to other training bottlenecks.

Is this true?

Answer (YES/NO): NO